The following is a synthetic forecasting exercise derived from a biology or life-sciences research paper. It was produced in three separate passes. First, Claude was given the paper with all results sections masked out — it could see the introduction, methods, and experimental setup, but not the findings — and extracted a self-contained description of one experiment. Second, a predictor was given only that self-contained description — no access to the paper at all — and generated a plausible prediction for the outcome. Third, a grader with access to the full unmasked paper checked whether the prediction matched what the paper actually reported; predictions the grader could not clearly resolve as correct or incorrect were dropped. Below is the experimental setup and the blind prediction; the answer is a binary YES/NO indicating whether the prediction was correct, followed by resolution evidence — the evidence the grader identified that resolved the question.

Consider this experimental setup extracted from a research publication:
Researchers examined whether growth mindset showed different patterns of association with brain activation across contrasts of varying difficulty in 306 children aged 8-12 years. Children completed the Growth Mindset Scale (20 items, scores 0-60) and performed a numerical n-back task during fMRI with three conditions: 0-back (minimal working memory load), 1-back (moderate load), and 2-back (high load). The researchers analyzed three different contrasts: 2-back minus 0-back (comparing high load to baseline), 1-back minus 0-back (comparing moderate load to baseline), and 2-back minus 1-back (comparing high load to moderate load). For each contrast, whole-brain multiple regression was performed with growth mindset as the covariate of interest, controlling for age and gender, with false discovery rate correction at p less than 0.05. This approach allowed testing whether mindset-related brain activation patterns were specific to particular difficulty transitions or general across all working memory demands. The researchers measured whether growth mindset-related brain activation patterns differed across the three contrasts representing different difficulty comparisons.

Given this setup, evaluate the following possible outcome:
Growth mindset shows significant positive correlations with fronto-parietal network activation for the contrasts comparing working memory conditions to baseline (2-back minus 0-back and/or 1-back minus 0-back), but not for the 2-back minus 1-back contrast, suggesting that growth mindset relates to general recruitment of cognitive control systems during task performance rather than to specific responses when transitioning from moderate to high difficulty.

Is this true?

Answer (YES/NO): NO